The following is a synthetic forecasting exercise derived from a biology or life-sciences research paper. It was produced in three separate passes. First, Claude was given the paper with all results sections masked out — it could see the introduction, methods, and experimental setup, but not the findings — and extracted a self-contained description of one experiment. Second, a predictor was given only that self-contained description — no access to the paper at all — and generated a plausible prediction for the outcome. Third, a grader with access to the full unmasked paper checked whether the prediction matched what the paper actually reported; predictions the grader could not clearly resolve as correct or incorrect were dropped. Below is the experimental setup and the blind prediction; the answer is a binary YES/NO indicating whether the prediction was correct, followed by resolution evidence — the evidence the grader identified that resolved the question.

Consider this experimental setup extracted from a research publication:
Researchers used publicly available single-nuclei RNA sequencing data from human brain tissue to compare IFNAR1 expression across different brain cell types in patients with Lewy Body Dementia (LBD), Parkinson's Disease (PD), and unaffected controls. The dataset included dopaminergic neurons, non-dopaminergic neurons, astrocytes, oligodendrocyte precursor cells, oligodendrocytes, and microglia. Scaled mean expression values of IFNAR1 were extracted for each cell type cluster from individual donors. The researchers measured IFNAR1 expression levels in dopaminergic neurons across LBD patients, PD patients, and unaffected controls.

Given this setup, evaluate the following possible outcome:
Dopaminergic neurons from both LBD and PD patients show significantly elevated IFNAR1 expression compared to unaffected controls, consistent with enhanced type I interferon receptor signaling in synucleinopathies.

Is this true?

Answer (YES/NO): NO